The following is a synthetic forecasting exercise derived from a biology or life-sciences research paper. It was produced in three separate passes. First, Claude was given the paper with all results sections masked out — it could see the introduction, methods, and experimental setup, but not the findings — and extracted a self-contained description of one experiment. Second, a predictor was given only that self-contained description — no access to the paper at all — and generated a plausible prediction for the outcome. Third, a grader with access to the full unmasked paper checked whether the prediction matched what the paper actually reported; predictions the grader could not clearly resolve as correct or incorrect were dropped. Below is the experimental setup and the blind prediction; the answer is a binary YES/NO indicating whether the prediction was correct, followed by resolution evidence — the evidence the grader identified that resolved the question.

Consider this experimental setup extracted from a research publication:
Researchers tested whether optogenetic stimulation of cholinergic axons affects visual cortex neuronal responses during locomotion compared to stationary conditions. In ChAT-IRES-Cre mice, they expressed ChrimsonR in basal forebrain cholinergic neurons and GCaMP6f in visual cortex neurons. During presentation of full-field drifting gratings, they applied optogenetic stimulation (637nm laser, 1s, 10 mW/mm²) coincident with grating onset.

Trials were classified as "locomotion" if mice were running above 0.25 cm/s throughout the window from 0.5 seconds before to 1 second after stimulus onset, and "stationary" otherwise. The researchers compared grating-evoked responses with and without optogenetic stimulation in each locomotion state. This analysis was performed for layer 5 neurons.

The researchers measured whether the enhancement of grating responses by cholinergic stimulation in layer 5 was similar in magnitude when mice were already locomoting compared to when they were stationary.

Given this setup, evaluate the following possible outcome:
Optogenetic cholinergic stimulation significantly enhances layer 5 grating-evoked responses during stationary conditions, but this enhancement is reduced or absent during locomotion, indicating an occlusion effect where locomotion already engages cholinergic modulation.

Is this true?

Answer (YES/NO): YES